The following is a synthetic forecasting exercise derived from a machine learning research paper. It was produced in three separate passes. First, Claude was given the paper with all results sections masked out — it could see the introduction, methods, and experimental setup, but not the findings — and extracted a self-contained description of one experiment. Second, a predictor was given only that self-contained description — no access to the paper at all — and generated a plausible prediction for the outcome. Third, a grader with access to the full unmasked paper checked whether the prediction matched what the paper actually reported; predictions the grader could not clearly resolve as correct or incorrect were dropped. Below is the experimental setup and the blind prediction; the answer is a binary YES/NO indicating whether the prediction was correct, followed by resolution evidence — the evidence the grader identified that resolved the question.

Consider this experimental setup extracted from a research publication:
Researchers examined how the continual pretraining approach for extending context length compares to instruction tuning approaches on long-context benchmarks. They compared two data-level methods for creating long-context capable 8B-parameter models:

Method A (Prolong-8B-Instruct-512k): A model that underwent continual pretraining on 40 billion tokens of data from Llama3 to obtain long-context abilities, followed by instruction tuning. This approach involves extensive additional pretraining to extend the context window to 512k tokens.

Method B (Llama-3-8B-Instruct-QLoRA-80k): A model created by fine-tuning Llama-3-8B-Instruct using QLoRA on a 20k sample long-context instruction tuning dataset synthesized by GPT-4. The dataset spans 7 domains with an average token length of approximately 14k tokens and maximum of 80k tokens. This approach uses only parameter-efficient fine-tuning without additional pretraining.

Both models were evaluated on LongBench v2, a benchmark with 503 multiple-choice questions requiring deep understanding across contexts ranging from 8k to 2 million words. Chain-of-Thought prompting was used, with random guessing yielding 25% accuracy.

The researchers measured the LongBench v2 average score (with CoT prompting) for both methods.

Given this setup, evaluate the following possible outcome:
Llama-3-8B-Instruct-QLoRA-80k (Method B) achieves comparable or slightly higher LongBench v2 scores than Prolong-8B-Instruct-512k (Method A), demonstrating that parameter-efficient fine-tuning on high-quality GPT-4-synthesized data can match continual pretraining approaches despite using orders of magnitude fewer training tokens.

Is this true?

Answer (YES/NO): NO